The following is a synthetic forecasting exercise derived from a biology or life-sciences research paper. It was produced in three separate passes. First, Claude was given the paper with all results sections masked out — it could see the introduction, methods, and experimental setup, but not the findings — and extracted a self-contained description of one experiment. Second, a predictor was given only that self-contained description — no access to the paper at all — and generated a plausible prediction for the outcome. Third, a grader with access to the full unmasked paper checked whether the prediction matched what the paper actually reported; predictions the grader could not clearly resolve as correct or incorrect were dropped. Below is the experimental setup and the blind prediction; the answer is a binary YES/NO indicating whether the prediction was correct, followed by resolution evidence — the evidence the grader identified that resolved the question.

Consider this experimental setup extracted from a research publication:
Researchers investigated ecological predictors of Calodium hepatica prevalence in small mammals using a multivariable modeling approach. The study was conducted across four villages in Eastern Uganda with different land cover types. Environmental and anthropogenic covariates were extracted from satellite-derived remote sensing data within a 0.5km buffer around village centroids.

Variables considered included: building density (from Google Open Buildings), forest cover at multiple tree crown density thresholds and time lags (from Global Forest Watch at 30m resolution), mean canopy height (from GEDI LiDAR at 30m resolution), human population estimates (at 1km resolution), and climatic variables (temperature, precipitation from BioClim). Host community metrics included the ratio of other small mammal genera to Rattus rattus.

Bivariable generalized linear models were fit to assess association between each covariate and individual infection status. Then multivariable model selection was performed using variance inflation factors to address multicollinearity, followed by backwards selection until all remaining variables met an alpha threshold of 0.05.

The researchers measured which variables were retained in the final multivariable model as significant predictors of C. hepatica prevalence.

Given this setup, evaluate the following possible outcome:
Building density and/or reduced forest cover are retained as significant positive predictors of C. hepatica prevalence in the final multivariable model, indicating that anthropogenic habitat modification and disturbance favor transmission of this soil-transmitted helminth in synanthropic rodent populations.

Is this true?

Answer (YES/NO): NO